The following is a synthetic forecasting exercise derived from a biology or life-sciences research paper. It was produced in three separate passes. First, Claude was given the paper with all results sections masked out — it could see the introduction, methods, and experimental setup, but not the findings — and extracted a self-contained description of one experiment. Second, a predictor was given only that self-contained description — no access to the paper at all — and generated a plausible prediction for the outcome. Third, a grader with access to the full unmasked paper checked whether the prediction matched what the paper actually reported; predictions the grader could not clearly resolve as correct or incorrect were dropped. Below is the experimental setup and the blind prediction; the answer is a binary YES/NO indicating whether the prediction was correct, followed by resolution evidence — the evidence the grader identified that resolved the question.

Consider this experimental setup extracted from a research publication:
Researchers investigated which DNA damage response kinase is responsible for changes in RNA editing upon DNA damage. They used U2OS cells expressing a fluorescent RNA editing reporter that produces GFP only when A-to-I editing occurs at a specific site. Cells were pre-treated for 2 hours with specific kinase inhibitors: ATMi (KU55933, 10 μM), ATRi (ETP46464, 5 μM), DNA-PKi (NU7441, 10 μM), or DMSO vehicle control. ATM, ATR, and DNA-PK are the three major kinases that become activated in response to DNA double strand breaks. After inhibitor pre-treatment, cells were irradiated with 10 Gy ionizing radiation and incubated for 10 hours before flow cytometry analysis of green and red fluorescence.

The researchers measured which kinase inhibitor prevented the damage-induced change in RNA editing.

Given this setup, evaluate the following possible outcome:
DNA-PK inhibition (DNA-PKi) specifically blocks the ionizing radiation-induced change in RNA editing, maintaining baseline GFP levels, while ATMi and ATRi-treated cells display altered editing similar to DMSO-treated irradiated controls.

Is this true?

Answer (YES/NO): NO